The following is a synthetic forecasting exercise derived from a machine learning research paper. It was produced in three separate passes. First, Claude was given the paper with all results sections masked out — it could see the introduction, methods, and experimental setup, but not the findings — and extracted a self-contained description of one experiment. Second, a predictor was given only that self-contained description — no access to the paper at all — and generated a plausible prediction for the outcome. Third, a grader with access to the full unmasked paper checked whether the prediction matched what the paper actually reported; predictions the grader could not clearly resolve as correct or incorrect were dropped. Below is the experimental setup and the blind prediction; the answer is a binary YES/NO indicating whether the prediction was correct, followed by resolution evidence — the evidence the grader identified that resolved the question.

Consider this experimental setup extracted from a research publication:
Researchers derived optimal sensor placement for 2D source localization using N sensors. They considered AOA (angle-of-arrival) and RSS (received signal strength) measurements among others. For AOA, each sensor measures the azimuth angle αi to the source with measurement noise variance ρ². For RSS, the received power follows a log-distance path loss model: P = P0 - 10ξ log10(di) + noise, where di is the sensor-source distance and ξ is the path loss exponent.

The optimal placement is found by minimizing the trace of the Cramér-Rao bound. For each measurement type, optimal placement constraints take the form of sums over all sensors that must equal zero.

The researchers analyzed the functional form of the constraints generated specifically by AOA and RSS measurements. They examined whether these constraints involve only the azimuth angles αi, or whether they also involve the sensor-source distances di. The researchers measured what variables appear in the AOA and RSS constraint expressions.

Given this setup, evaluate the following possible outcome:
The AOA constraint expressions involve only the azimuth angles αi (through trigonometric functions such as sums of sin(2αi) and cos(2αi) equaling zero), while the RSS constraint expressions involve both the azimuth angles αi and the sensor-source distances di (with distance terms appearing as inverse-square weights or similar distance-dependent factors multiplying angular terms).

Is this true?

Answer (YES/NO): NO